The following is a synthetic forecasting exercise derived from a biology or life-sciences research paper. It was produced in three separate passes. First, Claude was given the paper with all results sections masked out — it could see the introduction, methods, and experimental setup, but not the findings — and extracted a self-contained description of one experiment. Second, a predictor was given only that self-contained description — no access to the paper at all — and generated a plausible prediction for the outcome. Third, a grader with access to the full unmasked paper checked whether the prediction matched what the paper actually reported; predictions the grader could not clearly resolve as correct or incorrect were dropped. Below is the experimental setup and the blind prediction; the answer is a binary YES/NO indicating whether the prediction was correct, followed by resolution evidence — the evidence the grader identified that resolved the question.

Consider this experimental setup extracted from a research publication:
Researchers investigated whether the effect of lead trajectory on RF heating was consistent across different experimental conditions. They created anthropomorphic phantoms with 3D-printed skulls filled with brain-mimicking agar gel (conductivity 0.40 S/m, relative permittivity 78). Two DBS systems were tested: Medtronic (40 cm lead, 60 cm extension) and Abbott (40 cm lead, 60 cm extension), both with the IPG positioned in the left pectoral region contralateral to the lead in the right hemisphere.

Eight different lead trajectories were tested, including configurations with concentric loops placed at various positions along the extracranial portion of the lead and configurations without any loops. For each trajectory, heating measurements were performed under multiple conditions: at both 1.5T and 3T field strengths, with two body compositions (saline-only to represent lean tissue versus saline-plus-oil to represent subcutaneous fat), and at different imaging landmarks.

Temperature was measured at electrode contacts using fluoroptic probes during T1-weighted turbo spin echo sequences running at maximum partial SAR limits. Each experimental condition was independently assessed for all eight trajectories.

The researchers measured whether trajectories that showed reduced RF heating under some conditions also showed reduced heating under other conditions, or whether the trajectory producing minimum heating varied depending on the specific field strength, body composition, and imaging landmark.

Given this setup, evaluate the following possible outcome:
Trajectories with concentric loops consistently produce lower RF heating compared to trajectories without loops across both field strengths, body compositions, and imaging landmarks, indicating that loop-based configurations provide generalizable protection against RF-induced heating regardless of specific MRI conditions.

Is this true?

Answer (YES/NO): NO